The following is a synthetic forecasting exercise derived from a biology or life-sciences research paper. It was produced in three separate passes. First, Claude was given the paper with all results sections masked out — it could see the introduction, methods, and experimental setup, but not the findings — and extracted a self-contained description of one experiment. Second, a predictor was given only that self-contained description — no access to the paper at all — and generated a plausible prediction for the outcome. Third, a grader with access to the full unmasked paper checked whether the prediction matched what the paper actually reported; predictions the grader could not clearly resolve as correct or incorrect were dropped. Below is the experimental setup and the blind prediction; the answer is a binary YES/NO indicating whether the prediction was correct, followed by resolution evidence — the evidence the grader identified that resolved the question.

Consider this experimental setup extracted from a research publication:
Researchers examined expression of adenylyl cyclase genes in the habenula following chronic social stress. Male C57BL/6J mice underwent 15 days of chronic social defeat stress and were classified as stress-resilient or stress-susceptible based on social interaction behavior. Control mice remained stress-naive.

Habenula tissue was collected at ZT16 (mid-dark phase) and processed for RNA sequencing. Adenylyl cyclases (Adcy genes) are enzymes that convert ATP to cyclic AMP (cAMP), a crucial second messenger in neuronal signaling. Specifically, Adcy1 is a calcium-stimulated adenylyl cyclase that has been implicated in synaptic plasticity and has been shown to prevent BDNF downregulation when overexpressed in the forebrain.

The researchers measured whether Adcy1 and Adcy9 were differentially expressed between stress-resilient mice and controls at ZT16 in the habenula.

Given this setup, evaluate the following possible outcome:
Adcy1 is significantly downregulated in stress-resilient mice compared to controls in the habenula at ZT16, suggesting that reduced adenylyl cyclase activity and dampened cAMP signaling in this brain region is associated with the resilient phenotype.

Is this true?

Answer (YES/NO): NO